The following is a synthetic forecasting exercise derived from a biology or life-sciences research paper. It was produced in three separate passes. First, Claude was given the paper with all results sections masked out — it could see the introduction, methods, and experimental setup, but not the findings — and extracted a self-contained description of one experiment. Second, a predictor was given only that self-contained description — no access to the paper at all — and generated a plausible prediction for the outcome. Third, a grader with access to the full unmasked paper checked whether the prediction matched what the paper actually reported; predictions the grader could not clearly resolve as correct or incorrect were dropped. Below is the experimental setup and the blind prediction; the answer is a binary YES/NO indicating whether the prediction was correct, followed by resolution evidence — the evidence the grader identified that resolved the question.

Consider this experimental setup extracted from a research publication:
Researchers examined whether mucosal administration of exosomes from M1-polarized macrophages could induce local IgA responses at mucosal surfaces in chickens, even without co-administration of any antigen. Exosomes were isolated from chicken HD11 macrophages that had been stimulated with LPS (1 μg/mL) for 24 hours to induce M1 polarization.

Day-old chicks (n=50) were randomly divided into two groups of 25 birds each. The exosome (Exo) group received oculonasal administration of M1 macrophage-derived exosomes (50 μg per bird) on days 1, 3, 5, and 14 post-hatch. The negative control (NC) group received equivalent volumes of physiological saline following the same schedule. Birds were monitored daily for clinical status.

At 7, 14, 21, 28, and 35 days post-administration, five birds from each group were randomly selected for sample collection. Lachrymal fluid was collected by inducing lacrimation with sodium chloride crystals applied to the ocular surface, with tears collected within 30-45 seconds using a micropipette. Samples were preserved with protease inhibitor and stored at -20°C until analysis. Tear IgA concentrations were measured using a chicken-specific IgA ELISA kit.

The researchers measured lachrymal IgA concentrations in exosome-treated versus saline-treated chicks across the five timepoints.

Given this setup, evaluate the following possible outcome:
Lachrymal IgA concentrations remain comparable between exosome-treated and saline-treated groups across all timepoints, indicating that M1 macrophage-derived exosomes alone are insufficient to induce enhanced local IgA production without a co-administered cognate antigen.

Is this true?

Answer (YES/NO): NO